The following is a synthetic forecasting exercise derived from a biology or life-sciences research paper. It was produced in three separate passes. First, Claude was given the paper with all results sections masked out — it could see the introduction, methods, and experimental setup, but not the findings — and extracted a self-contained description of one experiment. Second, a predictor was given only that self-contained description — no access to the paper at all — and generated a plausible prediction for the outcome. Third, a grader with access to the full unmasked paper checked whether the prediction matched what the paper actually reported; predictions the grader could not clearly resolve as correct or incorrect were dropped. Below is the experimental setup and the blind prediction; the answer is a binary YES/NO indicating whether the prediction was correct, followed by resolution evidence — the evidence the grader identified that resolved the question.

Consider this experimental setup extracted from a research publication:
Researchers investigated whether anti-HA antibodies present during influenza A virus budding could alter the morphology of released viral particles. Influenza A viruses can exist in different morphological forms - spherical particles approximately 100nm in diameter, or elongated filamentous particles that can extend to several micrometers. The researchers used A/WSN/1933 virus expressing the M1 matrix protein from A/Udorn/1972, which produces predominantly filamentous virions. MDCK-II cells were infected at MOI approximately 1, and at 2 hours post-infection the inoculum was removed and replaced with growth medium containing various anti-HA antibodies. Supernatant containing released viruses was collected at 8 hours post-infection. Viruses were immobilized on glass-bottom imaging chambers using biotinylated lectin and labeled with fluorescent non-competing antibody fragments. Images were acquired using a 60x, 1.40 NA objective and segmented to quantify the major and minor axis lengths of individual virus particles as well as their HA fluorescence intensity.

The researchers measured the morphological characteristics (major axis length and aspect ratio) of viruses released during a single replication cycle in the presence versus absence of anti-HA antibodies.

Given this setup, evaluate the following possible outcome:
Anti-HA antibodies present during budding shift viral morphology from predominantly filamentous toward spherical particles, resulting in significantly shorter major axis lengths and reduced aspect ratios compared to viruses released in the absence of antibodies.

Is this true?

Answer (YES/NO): YES